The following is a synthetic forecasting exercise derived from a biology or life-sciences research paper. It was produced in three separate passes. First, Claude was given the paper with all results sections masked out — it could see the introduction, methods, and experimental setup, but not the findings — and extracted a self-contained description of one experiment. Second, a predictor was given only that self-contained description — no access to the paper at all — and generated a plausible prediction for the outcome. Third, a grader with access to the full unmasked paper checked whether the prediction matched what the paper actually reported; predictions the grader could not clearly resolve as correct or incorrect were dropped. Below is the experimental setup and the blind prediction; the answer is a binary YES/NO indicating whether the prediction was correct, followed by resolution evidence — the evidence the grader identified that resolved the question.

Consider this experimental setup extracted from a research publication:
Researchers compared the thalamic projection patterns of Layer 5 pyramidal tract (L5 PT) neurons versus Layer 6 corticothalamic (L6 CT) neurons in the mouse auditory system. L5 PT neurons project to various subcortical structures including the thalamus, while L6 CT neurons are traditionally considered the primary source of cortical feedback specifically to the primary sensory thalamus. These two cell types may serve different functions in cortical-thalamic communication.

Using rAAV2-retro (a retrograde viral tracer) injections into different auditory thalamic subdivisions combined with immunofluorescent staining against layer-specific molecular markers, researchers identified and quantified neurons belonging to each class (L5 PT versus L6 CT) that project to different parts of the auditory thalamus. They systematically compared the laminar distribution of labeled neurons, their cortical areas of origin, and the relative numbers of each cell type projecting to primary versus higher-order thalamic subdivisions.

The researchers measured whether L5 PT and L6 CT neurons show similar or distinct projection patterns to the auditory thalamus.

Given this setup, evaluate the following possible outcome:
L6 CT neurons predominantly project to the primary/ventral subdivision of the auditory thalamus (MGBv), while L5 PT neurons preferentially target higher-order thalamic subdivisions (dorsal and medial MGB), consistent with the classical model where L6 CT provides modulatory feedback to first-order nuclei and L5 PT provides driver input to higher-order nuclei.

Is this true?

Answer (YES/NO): NO